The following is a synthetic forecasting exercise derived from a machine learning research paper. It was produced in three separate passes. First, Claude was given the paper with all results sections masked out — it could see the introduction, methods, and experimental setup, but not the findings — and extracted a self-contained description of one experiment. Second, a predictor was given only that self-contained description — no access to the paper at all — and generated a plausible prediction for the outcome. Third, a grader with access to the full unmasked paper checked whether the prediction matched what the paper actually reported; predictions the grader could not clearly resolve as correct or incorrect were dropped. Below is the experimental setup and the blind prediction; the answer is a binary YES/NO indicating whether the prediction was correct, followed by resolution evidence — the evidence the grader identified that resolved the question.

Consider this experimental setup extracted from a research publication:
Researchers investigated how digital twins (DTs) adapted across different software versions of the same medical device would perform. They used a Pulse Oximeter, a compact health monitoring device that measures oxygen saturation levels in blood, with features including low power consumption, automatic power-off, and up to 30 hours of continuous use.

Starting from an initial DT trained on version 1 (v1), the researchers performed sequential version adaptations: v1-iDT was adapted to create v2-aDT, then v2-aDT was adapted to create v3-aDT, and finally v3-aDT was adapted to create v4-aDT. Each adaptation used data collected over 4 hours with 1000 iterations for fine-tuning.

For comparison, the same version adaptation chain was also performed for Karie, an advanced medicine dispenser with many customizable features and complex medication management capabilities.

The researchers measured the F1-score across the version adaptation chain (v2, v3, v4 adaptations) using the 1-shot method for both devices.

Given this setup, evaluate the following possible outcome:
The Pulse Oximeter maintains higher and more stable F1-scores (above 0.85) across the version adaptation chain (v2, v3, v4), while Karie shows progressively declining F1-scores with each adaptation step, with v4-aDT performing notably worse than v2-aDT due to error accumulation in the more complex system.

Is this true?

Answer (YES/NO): YES